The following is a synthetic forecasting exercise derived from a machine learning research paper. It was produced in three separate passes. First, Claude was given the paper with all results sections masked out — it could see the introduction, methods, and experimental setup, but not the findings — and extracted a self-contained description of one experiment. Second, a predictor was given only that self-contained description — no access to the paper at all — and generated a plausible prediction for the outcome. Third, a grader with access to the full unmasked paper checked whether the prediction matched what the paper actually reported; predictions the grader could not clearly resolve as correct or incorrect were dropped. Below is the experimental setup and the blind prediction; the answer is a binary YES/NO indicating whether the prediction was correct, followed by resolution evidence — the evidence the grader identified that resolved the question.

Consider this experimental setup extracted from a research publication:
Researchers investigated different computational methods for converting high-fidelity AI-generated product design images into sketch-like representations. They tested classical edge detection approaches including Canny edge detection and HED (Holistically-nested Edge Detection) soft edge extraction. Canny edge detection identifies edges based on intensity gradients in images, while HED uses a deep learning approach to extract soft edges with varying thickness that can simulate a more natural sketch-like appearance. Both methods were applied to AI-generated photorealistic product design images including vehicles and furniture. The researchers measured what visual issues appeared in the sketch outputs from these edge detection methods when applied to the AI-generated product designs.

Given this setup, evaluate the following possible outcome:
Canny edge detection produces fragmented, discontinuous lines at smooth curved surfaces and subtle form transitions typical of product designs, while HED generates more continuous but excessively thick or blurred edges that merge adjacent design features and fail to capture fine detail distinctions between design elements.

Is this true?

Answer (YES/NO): NO